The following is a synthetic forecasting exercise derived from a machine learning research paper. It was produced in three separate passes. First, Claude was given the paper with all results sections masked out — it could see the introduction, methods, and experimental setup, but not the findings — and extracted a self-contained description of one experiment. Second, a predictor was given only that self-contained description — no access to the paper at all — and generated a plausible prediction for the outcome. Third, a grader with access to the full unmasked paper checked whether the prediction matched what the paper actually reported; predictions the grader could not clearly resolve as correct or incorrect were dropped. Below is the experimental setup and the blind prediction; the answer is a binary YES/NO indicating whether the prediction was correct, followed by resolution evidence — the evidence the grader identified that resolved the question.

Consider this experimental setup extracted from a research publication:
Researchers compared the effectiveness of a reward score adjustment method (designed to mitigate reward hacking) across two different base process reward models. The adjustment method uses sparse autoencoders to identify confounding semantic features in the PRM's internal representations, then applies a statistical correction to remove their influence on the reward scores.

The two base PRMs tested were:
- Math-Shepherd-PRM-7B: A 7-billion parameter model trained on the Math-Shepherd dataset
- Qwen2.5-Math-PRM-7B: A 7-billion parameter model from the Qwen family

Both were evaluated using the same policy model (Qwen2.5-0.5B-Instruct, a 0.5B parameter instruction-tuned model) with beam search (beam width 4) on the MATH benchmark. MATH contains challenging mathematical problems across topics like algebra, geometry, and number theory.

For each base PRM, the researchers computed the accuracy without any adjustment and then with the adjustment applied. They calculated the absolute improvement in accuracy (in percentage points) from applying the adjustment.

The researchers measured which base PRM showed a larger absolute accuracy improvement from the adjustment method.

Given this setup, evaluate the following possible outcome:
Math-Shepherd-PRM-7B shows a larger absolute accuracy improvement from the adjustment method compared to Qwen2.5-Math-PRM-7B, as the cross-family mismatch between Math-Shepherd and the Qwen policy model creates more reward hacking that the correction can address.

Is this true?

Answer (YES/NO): YES